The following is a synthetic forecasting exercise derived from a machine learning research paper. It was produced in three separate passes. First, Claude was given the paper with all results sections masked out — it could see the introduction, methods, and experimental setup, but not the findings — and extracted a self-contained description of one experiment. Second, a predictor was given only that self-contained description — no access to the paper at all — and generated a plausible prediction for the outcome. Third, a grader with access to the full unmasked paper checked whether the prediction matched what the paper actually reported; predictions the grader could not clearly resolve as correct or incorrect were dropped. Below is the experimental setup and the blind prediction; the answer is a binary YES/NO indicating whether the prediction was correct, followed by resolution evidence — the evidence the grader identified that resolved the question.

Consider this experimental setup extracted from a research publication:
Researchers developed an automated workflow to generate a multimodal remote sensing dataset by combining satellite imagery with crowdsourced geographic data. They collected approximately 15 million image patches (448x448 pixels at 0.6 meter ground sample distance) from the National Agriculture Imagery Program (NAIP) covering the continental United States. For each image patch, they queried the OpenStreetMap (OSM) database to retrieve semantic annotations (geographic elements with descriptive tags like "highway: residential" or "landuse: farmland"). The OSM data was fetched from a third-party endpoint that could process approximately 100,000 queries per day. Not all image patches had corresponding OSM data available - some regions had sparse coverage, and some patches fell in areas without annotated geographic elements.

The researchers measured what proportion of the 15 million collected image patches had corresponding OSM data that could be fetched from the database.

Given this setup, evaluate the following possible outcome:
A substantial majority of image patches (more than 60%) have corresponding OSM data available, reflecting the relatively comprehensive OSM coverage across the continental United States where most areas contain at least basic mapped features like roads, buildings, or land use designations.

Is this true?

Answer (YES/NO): NO